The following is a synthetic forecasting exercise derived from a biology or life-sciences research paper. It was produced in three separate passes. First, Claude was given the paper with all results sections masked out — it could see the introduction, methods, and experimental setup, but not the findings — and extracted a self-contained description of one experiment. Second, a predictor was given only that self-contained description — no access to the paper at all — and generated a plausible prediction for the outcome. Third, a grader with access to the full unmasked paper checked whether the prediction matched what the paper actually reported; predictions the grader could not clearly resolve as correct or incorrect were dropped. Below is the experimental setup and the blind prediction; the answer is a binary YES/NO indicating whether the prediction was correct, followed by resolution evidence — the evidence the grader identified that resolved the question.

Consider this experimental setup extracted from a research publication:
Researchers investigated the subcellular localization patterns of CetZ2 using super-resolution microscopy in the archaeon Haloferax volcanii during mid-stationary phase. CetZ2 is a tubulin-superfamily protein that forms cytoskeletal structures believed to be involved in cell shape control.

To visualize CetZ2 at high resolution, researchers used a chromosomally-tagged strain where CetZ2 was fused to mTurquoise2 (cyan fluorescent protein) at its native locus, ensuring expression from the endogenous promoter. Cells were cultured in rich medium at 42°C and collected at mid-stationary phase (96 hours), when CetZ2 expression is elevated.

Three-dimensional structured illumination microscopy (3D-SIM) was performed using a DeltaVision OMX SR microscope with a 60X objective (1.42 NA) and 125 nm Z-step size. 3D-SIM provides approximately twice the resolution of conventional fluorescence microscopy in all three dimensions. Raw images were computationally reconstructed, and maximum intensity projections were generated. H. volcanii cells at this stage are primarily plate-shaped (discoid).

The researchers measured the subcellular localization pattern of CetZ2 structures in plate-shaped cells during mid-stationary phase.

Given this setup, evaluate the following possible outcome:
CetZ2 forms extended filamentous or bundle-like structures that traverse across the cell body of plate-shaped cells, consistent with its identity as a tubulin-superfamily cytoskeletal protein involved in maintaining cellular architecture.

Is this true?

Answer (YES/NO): NO